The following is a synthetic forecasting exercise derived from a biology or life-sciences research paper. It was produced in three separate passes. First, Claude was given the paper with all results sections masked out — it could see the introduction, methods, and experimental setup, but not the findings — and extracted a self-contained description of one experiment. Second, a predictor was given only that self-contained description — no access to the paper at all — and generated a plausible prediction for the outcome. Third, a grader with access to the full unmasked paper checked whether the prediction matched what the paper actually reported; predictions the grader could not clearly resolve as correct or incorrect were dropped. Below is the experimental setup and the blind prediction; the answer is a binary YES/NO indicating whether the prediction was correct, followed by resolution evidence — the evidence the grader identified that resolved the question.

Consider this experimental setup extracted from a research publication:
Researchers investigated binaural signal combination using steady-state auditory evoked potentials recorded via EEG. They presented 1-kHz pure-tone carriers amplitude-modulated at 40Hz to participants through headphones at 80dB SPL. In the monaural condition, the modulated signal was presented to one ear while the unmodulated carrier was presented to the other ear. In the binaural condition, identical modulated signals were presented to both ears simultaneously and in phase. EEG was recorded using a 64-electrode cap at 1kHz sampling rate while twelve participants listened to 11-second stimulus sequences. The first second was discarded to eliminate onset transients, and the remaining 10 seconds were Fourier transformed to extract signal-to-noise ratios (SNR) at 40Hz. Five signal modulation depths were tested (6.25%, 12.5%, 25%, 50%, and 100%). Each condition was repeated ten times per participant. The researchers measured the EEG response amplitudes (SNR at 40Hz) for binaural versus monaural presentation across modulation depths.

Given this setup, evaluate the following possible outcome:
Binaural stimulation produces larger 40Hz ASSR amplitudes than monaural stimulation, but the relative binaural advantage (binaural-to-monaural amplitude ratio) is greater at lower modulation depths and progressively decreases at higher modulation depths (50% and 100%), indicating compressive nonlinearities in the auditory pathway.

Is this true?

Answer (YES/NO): NO